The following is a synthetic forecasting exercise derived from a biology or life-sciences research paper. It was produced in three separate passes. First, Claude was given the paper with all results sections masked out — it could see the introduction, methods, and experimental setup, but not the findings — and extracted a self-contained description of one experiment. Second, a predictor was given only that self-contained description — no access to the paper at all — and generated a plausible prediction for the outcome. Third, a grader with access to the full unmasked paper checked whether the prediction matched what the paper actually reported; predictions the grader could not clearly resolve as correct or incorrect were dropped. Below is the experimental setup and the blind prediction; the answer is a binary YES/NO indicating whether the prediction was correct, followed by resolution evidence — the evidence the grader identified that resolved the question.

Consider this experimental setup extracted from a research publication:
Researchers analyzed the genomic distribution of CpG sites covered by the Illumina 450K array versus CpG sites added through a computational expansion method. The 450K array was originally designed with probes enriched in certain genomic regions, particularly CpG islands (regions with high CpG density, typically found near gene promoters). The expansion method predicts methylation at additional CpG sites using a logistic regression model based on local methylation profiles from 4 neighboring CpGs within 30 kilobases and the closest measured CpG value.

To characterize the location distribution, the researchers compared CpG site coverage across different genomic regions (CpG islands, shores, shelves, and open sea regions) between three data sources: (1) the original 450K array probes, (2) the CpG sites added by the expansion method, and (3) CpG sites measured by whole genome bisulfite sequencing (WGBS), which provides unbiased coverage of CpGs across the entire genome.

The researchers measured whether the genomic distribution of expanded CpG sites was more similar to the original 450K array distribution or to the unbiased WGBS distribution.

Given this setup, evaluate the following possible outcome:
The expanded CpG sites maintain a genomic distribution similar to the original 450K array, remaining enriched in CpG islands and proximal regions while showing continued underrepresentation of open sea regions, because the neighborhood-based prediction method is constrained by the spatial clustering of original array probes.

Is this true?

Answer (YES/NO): NO